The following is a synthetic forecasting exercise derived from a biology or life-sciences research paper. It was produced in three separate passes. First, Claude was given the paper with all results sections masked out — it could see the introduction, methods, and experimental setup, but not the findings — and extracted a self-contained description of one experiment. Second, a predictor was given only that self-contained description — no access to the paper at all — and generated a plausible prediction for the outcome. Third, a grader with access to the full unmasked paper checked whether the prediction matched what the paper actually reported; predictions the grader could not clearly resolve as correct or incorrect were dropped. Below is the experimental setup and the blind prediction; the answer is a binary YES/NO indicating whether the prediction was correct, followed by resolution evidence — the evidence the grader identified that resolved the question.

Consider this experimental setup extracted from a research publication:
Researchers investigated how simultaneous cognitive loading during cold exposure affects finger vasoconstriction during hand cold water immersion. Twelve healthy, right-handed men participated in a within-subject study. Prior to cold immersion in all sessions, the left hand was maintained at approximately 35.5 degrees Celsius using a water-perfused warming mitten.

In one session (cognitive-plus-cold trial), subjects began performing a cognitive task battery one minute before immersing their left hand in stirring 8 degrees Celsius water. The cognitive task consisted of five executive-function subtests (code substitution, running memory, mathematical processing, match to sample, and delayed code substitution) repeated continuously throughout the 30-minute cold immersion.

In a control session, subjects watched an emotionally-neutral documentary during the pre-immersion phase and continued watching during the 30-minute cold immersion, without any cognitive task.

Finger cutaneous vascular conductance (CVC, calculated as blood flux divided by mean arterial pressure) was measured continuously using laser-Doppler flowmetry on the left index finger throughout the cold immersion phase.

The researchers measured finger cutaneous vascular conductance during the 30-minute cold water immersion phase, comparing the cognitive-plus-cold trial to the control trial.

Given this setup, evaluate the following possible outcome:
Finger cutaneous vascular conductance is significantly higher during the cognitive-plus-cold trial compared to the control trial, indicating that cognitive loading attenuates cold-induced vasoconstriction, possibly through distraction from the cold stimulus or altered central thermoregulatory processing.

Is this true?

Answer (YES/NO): NO